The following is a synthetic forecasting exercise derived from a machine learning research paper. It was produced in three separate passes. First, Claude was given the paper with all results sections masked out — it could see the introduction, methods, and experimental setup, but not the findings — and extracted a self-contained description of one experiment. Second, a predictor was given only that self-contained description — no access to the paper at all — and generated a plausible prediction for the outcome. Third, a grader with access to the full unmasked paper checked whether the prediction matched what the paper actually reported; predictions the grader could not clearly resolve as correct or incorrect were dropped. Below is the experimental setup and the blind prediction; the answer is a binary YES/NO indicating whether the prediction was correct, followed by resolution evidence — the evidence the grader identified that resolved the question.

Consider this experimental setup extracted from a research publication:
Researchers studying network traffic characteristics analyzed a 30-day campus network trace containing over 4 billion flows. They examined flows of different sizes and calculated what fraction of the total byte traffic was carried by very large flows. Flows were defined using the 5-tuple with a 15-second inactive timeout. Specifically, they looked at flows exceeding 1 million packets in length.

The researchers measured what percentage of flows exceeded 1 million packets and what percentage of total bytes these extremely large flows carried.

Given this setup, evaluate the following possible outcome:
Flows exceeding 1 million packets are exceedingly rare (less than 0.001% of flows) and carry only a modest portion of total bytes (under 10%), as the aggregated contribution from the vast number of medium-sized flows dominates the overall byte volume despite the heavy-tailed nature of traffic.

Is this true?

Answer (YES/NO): YES